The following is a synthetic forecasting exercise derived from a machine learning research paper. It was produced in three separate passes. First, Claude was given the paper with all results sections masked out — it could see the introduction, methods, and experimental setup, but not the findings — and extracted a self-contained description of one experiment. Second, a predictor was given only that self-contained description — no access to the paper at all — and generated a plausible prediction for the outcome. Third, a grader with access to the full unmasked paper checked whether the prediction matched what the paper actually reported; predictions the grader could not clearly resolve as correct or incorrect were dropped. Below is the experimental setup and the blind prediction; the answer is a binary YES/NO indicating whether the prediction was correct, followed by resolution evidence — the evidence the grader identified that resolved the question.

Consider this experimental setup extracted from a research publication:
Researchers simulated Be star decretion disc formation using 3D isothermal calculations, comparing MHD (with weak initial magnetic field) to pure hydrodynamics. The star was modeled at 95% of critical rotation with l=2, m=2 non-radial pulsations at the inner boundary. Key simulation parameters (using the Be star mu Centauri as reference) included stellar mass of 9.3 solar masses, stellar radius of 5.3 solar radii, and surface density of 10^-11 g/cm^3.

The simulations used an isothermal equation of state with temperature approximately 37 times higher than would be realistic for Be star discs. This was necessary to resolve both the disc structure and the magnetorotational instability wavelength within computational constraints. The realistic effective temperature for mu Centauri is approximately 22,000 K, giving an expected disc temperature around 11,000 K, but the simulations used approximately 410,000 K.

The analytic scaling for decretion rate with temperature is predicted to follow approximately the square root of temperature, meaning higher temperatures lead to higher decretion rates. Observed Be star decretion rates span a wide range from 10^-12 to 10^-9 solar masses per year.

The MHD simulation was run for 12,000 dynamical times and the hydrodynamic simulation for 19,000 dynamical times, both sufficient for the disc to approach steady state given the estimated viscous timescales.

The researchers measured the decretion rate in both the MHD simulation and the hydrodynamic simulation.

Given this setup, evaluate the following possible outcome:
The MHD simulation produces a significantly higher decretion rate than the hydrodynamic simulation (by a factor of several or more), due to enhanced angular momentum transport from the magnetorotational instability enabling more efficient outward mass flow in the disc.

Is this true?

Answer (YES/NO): YES